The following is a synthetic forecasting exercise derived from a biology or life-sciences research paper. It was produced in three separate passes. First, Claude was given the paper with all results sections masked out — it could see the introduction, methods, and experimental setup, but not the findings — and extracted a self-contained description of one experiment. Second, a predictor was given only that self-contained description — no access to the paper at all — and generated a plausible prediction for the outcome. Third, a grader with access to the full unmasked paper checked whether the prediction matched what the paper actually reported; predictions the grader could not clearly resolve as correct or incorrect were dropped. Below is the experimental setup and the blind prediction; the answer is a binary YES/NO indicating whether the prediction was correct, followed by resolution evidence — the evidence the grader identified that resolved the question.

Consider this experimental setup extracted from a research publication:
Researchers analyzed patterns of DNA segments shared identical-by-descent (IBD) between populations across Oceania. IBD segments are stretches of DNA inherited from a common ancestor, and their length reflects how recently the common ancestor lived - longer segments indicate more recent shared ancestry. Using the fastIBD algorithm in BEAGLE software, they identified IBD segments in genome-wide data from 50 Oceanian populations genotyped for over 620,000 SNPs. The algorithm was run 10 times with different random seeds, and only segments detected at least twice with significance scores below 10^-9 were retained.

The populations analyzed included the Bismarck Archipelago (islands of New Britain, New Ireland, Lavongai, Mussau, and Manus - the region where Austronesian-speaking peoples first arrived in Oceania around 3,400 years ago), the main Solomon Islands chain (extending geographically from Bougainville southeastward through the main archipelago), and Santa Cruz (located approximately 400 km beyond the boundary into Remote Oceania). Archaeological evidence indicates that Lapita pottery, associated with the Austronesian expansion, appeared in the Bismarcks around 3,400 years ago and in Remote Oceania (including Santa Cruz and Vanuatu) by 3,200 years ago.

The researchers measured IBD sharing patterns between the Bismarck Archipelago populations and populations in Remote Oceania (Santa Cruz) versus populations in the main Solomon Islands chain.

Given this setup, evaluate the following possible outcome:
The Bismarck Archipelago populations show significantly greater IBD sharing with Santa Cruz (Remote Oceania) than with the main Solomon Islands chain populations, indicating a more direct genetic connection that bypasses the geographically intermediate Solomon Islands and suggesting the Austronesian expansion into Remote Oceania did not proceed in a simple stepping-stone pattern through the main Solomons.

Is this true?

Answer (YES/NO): NO